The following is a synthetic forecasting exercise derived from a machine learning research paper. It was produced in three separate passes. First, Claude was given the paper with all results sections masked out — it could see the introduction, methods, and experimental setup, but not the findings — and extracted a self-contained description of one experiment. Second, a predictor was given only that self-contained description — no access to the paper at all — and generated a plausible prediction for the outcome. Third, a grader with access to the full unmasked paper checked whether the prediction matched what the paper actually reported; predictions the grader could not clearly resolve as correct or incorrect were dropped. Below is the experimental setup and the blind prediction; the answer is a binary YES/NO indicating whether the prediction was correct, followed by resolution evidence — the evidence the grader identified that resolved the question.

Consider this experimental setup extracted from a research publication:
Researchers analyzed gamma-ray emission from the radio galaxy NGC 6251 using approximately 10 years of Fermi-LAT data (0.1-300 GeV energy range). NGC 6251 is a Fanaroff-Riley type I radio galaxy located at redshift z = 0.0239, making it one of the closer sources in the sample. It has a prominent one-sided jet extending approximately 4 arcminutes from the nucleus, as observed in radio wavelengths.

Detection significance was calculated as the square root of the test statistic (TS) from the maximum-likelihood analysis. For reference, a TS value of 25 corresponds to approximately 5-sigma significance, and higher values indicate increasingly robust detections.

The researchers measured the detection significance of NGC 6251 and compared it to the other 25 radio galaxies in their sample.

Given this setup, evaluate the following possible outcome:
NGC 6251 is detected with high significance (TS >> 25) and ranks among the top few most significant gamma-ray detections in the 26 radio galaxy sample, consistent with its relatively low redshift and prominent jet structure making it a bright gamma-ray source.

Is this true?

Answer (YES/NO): YES